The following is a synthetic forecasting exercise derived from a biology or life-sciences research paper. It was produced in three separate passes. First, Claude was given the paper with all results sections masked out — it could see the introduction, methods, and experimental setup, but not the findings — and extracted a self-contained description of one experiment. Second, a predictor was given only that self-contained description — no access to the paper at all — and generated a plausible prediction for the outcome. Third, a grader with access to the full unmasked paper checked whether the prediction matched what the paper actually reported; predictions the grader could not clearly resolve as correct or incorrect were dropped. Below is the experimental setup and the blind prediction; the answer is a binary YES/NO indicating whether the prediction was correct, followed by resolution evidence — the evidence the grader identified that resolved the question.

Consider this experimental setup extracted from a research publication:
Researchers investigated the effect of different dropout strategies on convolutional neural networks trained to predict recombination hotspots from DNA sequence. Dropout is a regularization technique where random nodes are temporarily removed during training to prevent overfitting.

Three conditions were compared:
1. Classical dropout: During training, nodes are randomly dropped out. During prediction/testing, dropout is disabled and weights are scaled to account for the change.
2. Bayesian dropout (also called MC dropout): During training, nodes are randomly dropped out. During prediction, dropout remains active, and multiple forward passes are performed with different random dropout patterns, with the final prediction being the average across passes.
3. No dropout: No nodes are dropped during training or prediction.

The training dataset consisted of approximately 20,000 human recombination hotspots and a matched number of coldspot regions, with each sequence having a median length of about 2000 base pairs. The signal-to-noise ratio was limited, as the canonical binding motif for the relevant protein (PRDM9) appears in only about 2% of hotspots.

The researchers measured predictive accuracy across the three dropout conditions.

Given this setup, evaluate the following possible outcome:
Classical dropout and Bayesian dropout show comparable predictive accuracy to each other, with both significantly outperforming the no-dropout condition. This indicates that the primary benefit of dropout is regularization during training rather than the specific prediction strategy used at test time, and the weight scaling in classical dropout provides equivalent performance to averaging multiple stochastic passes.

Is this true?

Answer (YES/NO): NO